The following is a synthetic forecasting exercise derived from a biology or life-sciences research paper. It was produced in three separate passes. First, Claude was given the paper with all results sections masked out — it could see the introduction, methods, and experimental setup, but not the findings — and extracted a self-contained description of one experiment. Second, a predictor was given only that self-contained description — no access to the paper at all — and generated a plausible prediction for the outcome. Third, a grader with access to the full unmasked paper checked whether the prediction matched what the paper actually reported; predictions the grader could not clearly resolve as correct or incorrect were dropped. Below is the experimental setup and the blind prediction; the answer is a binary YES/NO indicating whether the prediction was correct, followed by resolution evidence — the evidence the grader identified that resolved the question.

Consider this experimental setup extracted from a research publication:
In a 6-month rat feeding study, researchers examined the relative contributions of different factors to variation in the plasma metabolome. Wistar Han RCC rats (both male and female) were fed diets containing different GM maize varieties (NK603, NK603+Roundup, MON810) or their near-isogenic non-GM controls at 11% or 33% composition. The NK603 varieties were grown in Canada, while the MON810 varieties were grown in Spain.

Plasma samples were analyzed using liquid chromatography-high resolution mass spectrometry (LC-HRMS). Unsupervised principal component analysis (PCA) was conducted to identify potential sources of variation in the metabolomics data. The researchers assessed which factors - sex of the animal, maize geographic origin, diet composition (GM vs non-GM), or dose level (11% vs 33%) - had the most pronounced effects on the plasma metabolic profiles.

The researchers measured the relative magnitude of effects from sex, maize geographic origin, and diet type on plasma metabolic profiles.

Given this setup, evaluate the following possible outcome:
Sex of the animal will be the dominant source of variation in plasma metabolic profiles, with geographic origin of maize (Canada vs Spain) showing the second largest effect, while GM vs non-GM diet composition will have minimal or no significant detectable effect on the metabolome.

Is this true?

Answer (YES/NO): YES